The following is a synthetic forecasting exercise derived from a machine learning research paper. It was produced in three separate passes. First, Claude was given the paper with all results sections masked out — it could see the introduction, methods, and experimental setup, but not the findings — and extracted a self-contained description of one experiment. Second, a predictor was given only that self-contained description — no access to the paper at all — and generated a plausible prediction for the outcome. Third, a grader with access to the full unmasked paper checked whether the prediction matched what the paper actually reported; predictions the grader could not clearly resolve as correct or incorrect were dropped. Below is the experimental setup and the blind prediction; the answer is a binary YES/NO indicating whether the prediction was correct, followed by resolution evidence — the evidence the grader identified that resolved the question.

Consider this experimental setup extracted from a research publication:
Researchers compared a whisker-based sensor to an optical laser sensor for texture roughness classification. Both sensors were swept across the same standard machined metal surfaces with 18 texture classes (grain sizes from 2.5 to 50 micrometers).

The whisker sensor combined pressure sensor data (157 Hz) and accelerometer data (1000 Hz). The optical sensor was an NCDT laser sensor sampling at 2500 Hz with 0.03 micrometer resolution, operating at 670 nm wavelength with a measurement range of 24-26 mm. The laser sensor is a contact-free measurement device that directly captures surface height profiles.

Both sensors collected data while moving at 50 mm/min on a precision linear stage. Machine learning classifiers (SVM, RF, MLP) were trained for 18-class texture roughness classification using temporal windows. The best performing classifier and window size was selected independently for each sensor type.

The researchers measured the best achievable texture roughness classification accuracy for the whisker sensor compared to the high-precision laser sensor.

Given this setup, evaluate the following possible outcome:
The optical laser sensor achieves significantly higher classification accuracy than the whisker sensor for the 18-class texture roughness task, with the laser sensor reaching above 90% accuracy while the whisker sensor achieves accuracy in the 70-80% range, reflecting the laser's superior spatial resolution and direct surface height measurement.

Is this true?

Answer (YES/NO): NO